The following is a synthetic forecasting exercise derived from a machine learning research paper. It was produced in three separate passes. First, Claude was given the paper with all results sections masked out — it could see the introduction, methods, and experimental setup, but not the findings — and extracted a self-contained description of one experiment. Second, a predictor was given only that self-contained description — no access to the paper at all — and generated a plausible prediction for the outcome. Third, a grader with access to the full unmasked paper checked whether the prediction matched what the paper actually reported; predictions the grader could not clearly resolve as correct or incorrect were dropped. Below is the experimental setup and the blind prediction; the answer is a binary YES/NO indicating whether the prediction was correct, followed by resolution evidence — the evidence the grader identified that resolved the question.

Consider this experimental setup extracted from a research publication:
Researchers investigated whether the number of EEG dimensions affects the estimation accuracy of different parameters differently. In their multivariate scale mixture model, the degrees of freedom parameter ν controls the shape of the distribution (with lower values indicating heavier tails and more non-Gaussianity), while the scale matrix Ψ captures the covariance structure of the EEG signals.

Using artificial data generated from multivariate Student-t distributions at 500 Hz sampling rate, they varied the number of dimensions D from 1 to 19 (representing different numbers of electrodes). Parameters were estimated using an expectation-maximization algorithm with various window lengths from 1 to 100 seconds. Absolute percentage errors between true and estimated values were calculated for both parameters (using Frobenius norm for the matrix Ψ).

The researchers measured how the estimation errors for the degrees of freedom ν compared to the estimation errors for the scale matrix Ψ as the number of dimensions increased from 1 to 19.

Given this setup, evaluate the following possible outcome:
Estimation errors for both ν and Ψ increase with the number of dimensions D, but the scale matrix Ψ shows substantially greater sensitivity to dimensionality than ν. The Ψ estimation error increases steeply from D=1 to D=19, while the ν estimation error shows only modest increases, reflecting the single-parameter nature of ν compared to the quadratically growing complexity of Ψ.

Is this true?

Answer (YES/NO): NO